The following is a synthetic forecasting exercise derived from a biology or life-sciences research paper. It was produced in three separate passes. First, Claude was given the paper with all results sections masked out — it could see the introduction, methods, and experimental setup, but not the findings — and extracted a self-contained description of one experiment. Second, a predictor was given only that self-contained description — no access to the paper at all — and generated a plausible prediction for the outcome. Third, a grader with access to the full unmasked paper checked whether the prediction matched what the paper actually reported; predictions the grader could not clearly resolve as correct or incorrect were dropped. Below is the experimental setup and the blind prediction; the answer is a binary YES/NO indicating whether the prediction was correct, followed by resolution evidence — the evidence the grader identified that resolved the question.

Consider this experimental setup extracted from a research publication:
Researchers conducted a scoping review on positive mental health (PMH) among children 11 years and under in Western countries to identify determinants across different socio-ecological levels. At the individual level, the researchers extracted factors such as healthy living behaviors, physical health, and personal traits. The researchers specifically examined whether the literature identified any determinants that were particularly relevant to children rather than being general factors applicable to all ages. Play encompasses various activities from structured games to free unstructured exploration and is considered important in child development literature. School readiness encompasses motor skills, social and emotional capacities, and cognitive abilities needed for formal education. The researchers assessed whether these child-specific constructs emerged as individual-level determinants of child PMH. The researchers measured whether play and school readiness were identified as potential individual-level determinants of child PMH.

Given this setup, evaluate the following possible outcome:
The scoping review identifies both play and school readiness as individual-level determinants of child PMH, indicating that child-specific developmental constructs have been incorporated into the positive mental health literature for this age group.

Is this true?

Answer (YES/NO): YES